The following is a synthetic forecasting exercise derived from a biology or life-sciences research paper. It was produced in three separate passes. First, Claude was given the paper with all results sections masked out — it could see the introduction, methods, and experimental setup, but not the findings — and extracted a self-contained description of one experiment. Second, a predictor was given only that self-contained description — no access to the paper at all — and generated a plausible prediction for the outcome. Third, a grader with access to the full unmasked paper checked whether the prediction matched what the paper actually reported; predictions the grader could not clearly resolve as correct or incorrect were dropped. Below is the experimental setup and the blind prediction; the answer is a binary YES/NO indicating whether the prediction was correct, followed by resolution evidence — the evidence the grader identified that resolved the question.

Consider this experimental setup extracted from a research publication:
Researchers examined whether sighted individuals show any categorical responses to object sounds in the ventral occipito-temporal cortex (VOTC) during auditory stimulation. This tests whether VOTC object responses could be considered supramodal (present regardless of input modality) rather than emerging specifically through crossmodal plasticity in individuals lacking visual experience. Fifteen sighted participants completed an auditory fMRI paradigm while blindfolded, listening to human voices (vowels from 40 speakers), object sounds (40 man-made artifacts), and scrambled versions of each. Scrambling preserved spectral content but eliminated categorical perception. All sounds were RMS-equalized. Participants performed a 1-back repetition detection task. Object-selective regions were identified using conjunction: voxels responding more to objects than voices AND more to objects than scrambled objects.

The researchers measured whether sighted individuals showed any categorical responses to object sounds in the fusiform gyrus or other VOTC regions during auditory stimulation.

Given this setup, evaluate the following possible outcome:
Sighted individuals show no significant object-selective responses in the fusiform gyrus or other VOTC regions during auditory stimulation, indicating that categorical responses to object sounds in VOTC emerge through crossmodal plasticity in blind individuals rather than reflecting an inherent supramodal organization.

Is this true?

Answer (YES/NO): NO